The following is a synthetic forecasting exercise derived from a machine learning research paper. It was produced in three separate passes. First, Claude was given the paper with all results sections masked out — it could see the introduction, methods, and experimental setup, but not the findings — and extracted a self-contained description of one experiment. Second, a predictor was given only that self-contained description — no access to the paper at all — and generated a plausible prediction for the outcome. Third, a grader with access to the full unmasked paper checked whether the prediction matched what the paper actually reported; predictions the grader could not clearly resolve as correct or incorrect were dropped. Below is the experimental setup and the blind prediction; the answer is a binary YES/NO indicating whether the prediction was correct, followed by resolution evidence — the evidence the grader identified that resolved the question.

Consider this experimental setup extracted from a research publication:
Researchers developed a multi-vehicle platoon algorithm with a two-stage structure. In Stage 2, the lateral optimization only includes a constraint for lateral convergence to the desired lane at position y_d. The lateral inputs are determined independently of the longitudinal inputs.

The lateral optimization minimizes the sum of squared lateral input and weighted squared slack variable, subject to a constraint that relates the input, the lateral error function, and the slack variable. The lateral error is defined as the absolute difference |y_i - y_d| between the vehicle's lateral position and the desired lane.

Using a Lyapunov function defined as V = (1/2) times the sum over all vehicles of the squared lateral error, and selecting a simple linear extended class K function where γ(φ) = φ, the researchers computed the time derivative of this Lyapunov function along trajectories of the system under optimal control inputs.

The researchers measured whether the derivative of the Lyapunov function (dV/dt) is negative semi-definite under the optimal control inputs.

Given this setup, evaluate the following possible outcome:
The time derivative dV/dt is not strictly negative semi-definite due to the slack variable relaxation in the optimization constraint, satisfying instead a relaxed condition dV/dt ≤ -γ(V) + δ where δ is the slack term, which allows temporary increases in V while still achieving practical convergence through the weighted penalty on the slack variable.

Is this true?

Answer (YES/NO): NO